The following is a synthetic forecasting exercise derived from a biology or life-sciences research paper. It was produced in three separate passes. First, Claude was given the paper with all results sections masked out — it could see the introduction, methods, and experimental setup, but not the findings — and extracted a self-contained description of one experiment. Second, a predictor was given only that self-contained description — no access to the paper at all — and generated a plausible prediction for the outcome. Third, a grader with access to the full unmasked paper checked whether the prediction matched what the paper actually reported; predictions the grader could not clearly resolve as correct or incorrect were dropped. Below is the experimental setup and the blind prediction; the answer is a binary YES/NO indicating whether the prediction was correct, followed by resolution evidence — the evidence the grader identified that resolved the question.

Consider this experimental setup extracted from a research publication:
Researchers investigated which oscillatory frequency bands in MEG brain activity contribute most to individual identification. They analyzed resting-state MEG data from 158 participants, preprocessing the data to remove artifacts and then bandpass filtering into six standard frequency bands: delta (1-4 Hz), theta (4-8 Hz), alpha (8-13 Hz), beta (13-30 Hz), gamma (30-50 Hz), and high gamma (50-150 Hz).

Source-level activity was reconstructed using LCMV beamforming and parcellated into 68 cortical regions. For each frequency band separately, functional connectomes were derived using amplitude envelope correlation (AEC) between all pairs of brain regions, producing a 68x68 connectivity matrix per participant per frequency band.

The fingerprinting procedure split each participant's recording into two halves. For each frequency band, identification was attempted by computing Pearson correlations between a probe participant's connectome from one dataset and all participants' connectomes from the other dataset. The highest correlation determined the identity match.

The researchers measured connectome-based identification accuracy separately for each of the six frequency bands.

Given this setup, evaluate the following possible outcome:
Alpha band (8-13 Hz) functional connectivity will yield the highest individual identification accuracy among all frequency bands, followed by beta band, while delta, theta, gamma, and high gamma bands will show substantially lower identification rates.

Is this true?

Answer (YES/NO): NO